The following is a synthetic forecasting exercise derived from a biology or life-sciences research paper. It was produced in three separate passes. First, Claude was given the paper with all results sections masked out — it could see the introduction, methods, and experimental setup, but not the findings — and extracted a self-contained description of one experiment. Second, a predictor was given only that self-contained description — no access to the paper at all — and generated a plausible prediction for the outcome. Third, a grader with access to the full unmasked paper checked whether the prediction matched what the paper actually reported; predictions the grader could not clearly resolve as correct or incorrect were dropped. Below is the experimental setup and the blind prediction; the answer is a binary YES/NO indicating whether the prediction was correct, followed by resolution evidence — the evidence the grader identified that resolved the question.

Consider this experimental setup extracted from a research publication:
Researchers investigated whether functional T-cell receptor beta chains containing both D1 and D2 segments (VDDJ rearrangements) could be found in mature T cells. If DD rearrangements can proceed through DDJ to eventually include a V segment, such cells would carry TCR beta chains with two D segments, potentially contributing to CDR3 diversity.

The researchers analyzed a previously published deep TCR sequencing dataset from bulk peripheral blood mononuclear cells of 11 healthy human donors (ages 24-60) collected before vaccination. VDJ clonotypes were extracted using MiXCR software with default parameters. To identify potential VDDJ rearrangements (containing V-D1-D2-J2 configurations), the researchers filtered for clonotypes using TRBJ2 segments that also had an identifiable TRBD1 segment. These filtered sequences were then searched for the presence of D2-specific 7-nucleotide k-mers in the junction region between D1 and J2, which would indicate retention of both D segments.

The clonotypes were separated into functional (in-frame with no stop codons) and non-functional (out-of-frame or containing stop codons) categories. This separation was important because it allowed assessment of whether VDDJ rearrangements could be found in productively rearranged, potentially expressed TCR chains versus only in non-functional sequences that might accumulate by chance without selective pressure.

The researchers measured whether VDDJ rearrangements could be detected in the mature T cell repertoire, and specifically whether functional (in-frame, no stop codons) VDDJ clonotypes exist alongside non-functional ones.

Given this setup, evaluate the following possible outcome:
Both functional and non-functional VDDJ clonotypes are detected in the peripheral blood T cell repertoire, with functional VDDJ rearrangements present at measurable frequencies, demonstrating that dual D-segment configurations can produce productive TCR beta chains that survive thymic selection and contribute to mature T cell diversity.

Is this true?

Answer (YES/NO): YES